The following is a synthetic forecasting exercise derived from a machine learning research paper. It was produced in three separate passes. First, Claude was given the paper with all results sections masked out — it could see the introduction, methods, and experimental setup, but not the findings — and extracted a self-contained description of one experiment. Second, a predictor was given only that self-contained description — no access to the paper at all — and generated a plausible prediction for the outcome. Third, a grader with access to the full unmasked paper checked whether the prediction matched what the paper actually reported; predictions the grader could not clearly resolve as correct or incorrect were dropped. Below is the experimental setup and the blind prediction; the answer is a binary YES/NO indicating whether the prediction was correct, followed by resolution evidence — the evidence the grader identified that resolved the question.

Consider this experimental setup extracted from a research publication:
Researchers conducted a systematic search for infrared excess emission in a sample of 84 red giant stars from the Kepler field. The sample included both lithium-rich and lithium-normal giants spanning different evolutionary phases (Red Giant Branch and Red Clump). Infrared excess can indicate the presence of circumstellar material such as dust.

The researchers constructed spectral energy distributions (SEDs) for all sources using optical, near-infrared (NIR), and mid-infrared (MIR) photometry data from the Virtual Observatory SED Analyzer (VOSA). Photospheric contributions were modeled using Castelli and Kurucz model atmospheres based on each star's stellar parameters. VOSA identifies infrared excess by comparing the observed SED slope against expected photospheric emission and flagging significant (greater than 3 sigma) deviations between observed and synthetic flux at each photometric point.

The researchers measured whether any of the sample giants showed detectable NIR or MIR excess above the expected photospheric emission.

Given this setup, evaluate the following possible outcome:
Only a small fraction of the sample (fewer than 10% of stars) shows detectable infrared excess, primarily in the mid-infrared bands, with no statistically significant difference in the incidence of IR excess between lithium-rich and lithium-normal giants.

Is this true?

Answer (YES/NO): NO